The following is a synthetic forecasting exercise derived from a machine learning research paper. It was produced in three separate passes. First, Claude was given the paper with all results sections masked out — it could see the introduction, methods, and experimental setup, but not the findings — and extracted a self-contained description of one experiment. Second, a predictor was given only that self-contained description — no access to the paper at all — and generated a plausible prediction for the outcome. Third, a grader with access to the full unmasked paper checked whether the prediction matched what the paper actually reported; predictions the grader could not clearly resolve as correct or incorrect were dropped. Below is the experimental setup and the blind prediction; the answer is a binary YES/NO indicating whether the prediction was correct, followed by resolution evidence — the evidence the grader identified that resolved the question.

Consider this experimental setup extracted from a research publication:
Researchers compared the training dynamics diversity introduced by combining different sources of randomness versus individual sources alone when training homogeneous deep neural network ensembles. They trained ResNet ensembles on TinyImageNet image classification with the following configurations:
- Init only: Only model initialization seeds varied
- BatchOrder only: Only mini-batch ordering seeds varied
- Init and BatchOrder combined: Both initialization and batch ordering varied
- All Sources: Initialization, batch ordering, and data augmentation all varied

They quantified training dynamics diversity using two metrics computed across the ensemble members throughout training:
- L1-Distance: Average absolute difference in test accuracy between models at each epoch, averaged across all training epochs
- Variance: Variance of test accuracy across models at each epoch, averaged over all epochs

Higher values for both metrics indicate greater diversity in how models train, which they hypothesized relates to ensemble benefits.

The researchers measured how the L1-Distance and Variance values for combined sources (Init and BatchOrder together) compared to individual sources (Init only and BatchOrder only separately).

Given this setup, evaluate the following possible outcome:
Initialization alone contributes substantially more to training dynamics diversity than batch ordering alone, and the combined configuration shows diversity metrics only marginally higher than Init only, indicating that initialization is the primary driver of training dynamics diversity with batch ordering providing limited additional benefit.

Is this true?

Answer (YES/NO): NO